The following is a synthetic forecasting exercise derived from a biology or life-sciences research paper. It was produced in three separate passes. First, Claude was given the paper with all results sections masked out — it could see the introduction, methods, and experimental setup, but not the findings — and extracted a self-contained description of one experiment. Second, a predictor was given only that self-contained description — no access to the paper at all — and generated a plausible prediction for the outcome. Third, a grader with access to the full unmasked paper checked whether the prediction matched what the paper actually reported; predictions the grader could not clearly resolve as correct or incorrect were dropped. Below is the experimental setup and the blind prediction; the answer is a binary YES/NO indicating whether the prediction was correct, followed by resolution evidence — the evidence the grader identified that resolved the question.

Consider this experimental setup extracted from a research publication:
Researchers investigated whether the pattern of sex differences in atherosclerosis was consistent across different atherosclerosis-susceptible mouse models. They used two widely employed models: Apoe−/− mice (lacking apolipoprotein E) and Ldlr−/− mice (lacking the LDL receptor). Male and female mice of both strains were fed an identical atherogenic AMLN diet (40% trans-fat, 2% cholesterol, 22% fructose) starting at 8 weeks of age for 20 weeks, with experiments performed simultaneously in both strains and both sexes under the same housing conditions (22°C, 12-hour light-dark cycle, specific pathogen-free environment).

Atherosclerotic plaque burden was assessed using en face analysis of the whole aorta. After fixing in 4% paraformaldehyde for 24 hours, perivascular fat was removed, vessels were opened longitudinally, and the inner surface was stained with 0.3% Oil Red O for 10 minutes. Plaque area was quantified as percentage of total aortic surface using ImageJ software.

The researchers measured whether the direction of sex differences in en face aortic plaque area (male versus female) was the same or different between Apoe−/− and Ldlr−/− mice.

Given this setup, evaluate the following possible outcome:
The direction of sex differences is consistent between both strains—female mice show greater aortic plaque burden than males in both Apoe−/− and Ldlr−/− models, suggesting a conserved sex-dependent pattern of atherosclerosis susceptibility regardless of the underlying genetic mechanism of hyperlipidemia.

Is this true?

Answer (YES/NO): NO